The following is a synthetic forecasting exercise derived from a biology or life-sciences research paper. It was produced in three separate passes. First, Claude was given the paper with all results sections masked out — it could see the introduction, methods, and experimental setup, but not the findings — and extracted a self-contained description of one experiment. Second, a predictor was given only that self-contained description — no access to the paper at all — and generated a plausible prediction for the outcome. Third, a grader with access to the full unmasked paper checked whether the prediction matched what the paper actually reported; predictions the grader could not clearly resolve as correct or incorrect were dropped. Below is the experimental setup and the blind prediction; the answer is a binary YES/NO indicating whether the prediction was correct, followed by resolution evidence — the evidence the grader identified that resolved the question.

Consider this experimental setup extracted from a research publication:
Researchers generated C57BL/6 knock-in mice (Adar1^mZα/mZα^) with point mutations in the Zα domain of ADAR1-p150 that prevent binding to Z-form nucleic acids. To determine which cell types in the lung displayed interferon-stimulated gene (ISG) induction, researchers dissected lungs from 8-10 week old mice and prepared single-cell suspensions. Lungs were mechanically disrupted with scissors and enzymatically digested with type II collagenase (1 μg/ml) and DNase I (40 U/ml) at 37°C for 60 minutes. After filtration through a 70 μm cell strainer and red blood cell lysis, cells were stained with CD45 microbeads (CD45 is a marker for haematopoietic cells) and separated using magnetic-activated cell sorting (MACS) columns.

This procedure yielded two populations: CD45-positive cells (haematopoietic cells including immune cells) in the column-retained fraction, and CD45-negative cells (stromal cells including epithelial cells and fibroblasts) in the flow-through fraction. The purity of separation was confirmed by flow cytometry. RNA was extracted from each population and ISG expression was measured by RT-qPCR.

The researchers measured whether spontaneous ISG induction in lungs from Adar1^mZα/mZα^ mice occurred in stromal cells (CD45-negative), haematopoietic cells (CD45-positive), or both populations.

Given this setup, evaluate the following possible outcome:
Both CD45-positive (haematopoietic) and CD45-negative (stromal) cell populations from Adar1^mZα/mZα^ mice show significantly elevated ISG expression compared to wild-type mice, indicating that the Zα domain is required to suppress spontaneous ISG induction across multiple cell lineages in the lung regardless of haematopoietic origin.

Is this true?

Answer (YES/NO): YES